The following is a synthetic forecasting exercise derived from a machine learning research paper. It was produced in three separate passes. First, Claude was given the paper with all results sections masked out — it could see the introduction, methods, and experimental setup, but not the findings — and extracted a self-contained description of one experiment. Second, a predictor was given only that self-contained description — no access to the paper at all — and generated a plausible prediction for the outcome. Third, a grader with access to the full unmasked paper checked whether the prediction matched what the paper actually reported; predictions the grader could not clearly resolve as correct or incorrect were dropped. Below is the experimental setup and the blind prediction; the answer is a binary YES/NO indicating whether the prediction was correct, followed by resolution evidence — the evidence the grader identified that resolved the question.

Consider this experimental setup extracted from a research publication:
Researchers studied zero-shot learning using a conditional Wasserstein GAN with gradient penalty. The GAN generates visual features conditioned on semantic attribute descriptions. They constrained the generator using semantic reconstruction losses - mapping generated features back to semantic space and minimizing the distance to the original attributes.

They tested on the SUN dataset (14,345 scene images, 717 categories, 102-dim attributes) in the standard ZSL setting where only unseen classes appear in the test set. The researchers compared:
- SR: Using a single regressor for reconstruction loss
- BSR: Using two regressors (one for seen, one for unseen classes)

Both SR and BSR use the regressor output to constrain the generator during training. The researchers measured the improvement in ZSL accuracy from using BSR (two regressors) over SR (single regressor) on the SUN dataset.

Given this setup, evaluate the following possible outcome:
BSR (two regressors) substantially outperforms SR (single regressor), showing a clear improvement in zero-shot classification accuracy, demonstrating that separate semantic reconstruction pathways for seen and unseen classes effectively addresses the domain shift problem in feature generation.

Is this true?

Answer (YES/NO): NO